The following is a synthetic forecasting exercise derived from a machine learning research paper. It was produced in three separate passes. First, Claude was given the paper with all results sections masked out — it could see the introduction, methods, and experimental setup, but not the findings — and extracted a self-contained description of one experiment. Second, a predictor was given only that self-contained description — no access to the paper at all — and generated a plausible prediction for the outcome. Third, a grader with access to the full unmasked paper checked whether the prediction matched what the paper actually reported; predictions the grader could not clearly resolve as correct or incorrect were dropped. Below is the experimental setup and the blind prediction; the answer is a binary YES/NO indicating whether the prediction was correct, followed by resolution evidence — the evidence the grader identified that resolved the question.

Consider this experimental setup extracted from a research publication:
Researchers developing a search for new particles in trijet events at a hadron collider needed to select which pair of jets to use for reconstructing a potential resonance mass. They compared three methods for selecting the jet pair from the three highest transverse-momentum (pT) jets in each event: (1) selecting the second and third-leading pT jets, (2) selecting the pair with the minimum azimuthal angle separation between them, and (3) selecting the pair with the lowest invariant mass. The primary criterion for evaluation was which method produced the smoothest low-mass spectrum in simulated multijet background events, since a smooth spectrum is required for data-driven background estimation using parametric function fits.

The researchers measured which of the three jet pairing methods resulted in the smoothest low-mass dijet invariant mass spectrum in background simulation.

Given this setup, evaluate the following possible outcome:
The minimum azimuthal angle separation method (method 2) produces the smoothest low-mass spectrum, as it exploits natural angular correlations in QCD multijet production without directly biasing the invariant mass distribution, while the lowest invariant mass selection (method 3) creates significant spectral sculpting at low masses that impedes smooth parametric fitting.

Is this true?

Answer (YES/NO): YES